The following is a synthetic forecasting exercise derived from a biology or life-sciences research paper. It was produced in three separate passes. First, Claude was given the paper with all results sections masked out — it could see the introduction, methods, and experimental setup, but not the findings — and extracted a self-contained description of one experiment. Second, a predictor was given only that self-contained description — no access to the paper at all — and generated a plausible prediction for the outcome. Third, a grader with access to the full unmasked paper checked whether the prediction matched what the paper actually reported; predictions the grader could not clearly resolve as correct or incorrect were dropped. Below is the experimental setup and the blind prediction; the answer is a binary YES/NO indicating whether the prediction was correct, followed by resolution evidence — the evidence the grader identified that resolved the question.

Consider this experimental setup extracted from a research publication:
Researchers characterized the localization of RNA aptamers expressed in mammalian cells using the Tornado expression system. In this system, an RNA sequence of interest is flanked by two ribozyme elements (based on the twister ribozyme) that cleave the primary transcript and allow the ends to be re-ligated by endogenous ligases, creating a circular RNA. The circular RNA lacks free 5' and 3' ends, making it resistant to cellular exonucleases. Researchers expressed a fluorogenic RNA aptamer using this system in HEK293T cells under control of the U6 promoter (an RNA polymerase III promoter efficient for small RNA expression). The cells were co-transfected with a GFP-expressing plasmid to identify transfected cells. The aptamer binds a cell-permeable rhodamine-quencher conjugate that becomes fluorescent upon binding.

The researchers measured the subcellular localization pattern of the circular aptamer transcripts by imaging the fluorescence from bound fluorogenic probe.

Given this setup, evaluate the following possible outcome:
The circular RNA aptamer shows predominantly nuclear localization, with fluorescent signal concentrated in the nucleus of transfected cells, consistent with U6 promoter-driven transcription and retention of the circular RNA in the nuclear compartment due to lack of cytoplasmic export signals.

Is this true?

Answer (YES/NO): NO